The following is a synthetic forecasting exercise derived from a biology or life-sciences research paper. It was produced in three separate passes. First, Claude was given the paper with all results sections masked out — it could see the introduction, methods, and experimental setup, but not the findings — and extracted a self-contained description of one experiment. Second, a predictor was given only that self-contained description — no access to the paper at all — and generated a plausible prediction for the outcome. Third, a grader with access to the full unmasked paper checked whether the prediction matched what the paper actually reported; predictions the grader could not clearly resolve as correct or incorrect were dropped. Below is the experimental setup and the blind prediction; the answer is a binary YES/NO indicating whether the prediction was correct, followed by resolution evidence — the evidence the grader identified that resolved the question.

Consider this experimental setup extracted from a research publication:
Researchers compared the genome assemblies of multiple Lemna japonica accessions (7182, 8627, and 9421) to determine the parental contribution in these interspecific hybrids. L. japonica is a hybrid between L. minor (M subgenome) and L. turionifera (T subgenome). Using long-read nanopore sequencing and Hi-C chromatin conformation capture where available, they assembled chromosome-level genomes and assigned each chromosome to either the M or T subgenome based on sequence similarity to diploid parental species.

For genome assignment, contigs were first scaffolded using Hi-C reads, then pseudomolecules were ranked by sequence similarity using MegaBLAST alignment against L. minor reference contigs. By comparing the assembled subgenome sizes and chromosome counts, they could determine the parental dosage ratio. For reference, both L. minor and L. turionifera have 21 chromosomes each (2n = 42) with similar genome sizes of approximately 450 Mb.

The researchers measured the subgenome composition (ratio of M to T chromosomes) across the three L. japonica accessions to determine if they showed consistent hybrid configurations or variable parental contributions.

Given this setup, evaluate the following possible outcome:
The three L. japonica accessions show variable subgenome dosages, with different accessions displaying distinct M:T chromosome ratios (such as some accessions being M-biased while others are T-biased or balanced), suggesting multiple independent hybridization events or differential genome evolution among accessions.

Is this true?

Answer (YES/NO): YES